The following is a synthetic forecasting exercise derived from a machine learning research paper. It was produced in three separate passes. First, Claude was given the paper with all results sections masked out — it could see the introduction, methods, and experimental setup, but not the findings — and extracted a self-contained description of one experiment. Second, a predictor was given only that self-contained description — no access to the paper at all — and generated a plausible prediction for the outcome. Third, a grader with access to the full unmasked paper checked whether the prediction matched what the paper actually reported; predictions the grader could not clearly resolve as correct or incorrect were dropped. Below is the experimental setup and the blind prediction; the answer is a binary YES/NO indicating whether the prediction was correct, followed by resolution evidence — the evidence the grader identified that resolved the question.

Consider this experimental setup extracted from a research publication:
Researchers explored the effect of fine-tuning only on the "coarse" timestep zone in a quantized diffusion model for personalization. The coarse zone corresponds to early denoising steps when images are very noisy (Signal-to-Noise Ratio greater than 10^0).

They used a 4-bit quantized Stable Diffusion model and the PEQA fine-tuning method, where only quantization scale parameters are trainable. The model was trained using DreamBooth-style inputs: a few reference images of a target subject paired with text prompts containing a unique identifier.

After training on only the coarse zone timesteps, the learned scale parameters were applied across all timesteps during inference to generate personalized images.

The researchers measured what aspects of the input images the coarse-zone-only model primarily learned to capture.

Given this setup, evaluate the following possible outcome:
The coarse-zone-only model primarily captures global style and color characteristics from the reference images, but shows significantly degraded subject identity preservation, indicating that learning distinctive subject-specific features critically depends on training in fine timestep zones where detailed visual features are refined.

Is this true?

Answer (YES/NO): NO